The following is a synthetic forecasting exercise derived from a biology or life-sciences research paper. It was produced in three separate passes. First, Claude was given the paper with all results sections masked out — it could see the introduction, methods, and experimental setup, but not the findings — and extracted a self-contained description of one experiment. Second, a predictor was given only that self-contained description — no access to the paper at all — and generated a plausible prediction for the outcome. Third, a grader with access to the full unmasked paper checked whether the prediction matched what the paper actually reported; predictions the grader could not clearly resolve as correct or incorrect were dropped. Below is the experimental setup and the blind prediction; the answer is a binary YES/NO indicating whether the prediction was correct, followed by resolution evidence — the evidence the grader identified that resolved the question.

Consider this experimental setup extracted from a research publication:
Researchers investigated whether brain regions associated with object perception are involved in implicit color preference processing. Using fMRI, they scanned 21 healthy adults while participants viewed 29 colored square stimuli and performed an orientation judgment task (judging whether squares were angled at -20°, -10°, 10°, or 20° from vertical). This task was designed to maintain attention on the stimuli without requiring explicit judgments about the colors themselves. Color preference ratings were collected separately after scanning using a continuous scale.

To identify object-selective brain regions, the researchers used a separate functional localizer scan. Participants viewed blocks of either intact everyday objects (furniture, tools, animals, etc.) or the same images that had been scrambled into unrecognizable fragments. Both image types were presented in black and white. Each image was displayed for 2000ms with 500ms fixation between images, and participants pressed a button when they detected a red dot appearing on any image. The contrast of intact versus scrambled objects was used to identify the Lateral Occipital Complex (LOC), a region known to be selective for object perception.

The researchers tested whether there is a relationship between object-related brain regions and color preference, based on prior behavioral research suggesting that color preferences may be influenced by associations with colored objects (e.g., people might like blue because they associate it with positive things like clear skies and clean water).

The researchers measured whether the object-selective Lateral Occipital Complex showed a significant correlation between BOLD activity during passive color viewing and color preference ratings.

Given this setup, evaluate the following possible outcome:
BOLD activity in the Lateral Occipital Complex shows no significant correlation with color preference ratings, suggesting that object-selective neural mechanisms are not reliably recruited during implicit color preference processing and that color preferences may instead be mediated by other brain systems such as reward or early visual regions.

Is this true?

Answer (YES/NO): NO